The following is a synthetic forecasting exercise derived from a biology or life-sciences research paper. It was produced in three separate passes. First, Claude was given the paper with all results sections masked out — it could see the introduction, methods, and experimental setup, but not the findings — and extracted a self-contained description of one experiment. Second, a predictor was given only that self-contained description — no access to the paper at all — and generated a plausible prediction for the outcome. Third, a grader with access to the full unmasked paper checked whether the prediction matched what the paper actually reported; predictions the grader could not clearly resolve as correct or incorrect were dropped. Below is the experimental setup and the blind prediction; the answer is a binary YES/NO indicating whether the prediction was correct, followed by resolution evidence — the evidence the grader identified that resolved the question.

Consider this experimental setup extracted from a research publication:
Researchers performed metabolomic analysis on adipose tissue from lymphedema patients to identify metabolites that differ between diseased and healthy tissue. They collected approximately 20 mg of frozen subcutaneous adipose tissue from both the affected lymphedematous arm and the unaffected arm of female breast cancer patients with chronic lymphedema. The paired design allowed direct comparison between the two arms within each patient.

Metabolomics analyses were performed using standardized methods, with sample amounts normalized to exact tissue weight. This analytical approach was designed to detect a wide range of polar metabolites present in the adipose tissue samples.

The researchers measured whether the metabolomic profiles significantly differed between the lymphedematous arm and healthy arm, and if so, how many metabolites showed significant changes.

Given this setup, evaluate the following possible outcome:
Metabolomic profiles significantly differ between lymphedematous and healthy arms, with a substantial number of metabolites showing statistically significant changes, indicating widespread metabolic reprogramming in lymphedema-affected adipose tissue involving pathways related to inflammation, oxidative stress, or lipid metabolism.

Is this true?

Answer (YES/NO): NO